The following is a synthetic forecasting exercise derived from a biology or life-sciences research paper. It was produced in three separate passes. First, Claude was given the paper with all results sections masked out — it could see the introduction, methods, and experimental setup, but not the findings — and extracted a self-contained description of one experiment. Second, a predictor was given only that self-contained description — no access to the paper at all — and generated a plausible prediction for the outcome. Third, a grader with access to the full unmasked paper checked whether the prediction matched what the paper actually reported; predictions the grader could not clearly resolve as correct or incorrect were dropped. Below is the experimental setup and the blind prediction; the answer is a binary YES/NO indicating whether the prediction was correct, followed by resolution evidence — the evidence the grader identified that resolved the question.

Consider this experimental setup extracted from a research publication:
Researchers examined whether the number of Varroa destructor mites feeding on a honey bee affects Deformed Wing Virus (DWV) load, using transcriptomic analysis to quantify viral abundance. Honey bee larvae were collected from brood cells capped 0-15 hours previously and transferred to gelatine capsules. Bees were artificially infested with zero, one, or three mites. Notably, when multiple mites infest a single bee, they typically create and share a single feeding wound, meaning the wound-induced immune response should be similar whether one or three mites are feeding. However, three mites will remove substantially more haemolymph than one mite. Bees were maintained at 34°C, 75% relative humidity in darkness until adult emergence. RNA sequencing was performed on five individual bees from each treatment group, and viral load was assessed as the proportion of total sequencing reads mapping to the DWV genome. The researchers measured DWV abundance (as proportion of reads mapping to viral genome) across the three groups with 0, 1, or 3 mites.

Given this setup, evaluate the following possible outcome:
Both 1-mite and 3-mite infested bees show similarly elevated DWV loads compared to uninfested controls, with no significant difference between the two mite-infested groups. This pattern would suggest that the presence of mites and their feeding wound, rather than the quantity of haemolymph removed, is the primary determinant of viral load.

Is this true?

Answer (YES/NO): NO